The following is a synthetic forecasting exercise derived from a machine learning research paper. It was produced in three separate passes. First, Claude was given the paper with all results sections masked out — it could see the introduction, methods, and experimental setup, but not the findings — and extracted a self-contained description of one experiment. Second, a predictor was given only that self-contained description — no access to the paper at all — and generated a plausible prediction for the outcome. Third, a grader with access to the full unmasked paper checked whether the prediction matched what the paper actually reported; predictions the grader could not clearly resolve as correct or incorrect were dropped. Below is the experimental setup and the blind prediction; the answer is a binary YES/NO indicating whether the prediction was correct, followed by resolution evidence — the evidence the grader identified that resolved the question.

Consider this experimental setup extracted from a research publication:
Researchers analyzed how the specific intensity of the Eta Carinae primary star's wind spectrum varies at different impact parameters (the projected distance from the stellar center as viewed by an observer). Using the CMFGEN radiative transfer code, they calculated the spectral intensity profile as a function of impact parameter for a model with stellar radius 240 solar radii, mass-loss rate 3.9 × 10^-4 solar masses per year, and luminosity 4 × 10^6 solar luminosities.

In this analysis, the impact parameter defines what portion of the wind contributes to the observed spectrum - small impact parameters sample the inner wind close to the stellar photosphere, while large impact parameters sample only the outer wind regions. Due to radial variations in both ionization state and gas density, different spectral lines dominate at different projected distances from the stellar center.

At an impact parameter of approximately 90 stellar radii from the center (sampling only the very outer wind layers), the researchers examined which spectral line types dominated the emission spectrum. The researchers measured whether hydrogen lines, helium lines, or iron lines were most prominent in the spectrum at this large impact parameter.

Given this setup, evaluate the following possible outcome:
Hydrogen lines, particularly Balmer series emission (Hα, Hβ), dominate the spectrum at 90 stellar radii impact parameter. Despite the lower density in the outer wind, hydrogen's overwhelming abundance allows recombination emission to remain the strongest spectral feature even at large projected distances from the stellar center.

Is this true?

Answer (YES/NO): NO